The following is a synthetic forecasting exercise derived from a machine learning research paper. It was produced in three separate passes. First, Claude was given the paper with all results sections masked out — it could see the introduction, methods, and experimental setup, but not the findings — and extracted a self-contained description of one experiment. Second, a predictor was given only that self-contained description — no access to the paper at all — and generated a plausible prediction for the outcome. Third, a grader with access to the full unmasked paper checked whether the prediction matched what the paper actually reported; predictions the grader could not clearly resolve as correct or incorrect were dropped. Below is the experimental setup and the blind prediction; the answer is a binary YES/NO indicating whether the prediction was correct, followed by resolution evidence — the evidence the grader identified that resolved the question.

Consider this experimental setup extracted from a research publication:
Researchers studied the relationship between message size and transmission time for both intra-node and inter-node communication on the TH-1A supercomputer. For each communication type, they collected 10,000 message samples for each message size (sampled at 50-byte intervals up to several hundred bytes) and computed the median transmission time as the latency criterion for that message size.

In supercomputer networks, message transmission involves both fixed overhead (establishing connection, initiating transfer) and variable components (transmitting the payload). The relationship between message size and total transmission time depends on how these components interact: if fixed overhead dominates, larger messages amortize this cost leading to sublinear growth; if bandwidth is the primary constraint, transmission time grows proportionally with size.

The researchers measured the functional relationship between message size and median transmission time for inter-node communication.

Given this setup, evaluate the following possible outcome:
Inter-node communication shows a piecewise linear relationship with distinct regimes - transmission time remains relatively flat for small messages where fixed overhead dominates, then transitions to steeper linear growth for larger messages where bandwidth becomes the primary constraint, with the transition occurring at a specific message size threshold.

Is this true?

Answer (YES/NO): NO